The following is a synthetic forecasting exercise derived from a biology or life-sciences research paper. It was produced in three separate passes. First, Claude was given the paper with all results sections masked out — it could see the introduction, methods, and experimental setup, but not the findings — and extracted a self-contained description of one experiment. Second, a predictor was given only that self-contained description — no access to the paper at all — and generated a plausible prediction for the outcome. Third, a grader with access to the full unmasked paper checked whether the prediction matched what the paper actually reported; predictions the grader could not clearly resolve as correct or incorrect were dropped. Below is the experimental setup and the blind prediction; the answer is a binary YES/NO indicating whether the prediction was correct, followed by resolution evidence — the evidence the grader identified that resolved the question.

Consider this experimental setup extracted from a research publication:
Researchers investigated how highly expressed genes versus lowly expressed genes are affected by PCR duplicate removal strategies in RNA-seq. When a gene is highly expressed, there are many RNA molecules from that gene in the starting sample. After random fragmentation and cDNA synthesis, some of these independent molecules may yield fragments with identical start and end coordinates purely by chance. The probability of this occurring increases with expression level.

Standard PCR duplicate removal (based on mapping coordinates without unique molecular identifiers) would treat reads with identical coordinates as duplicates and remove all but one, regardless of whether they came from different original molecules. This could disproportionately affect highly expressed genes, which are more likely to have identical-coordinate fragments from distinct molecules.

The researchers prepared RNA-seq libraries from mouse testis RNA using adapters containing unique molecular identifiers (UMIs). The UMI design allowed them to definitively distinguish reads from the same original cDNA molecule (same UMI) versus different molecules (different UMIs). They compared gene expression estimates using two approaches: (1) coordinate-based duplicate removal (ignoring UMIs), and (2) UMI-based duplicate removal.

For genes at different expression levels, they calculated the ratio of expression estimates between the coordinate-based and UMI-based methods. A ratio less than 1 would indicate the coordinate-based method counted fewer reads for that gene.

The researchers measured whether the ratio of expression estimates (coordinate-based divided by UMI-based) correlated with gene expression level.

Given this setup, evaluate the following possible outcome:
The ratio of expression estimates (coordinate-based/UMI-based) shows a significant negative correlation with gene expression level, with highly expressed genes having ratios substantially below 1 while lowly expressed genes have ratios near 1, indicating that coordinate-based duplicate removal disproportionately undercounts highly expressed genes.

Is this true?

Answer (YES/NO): YES